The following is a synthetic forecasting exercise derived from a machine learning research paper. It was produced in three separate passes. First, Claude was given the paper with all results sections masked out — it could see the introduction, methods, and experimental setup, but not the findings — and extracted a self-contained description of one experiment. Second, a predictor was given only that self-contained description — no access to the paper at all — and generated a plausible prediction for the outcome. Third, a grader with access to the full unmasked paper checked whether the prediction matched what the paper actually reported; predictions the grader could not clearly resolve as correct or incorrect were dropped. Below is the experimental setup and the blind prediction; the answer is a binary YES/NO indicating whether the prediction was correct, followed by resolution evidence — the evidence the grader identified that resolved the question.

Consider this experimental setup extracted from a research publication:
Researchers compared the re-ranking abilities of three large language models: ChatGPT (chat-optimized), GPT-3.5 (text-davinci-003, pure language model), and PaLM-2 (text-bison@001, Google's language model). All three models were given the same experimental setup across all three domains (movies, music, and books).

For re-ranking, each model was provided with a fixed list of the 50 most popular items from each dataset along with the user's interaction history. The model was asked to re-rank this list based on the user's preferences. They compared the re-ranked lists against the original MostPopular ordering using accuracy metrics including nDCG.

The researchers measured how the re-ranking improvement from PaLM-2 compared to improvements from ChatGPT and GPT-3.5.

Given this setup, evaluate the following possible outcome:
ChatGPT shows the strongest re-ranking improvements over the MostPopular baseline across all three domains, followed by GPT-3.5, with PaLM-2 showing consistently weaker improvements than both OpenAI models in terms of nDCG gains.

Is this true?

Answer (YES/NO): NO